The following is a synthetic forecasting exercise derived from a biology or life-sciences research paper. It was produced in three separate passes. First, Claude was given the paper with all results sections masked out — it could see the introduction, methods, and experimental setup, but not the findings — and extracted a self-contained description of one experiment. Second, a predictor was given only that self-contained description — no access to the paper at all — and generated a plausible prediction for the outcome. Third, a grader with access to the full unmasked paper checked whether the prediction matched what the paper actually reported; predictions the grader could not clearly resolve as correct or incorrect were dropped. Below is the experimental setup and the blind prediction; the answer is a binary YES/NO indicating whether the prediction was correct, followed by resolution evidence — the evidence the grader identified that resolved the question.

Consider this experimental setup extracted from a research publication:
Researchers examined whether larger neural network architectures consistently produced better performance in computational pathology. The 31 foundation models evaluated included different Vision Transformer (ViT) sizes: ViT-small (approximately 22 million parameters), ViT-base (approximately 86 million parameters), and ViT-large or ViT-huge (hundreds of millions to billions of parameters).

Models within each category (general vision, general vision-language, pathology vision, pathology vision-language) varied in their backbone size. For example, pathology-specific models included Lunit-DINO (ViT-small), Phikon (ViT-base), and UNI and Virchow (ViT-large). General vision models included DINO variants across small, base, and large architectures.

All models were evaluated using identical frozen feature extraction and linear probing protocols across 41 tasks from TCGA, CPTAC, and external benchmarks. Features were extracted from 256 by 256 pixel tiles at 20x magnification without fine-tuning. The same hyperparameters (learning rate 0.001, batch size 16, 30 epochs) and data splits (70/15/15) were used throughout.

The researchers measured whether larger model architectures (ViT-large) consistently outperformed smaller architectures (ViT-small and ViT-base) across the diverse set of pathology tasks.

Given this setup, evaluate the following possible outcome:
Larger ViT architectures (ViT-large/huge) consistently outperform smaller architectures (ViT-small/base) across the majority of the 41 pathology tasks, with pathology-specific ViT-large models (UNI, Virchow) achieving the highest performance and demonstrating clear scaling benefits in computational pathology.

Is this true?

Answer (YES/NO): NO